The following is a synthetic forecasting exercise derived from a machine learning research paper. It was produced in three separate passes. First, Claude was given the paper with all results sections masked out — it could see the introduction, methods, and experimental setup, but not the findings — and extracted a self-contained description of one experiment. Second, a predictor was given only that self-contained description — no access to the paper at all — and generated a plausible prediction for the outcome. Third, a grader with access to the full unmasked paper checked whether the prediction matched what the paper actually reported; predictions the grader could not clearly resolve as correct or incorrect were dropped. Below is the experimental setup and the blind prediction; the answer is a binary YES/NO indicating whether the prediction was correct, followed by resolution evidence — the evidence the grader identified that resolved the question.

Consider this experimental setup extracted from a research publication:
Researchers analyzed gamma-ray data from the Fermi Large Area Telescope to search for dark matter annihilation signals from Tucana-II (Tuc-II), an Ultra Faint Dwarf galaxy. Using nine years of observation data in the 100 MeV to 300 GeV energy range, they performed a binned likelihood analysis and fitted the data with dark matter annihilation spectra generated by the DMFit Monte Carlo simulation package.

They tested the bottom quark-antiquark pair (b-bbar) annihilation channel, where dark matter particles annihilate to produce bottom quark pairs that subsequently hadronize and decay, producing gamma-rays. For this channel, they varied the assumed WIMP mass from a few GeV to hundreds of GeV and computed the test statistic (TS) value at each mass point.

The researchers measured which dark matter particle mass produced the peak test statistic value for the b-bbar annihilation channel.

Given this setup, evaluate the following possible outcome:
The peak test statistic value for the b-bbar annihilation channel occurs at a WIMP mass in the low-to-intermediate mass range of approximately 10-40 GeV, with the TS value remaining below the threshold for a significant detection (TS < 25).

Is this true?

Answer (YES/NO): YES